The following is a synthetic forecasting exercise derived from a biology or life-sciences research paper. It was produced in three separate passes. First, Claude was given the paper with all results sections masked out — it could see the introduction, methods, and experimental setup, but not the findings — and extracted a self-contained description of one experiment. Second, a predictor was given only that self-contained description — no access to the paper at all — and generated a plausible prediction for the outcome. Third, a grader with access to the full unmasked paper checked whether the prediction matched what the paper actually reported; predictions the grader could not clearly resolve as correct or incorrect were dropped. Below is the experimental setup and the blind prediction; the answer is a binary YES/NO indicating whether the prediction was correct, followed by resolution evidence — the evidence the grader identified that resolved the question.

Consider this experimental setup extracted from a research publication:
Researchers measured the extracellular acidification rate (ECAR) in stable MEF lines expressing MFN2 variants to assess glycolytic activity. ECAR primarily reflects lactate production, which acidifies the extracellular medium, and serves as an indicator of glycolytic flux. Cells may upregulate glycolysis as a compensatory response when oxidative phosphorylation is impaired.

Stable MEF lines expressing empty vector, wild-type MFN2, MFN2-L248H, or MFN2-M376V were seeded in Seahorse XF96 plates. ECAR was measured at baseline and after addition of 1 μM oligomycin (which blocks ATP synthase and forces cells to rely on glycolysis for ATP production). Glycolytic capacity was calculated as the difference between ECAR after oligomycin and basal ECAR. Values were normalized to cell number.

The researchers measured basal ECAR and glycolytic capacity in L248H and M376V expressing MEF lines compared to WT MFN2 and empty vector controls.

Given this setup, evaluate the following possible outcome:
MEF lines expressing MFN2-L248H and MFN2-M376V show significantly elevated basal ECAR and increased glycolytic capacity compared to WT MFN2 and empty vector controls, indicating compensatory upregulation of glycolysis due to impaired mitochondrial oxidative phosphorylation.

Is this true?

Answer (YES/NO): NO